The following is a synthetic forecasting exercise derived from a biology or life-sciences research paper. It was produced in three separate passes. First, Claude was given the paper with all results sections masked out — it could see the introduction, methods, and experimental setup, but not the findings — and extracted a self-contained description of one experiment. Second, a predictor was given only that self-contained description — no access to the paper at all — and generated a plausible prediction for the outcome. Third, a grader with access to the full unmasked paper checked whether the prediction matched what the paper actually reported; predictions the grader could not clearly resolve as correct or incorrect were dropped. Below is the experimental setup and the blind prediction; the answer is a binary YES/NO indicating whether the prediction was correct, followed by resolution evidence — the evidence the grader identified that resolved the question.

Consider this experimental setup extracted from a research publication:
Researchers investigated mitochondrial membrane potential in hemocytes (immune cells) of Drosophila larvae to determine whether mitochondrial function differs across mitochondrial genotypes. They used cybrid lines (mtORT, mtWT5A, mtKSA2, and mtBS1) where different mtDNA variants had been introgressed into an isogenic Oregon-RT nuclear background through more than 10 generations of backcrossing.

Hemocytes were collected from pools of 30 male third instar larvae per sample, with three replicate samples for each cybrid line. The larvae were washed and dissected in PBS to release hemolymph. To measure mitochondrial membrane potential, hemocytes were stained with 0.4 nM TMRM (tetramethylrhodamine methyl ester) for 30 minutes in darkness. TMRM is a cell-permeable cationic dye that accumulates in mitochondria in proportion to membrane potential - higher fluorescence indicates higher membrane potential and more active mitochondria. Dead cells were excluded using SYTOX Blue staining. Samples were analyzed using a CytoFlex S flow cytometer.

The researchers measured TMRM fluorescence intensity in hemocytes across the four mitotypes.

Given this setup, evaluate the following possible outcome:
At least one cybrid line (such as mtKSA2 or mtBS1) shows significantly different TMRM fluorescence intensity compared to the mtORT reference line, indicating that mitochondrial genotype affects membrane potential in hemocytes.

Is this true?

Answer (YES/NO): NO